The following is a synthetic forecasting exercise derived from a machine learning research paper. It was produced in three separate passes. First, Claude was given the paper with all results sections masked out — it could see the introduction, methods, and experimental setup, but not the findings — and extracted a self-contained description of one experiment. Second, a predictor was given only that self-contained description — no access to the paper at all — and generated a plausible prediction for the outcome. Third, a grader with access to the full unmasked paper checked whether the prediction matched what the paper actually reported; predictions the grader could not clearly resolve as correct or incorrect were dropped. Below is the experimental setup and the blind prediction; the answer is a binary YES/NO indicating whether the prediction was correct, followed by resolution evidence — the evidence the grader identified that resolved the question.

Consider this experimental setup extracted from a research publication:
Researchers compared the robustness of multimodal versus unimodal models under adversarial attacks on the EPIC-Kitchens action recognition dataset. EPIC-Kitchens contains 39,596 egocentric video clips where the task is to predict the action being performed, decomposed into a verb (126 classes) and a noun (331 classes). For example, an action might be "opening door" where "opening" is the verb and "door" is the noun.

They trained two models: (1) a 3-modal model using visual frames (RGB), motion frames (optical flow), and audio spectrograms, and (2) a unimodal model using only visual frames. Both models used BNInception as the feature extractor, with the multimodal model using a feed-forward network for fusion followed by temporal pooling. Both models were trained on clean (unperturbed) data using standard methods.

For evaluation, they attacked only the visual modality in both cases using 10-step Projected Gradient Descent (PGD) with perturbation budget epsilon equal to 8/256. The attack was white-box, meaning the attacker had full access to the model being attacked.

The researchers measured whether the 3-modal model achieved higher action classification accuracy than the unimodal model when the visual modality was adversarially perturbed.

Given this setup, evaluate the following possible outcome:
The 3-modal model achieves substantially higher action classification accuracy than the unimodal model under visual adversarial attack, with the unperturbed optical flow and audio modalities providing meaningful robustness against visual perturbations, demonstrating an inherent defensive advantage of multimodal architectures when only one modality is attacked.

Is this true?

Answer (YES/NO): NO